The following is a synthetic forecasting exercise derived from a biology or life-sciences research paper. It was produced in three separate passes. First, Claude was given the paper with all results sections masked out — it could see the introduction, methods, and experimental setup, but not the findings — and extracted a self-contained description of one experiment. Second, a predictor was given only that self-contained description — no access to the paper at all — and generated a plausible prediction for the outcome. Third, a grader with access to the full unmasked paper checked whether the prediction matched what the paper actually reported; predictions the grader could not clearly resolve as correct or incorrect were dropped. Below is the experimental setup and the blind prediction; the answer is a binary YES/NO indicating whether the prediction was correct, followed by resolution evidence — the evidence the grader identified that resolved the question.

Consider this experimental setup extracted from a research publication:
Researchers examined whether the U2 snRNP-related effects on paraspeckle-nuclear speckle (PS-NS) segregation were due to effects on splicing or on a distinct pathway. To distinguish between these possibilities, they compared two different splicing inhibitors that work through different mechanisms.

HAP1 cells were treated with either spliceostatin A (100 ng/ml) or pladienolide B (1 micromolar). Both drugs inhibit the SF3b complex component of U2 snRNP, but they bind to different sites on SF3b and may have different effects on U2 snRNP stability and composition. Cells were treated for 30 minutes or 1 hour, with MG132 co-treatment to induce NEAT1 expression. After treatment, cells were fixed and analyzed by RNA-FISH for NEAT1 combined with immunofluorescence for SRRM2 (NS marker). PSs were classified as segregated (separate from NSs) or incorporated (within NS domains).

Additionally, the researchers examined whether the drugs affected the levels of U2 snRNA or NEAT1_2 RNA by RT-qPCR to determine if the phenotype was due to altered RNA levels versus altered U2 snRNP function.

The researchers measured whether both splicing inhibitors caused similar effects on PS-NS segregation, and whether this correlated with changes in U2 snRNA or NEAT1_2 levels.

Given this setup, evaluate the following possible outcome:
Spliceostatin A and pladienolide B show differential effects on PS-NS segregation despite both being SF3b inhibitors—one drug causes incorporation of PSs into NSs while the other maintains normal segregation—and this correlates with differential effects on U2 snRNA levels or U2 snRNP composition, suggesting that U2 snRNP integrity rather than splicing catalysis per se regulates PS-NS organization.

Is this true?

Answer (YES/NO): NO